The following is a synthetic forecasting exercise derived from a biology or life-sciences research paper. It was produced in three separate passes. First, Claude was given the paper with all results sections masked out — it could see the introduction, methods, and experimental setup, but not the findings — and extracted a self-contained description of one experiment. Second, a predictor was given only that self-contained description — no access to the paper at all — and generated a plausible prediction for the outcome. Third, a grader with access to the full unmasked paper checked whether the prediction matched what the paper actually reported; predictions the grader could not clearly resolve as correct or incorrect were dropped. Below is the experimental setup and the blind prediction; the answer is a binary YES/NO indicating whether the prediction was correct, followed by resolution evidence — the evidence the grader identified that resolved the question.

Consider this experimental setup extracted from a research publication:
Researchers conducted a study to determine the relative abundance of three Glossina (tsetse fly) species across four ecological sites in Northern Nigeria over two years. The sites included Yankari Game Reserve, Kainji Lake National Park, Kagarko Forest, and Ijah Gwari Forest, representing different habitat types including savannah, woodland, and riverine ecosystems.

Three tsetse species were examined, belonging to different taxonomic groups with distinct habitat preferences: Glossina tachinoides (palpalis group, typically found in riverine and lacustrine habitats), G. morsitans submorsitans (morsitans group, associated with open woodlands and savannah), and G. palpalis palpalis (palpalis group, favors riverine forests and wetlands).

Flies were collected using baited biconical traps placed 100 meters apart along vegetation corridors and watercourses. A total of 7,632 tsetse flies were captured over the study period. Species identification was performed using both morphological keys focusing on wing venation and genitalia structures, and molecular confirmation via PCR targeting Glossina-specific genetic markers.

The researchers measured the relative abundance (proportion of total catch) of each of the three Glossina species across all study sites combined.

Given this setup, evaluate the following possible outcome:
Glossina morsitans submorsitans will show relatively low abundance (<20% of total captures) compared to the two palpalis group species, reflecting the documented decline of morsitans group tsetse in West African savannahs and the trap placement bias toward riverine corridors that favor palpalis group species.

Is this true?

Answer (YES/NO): NO